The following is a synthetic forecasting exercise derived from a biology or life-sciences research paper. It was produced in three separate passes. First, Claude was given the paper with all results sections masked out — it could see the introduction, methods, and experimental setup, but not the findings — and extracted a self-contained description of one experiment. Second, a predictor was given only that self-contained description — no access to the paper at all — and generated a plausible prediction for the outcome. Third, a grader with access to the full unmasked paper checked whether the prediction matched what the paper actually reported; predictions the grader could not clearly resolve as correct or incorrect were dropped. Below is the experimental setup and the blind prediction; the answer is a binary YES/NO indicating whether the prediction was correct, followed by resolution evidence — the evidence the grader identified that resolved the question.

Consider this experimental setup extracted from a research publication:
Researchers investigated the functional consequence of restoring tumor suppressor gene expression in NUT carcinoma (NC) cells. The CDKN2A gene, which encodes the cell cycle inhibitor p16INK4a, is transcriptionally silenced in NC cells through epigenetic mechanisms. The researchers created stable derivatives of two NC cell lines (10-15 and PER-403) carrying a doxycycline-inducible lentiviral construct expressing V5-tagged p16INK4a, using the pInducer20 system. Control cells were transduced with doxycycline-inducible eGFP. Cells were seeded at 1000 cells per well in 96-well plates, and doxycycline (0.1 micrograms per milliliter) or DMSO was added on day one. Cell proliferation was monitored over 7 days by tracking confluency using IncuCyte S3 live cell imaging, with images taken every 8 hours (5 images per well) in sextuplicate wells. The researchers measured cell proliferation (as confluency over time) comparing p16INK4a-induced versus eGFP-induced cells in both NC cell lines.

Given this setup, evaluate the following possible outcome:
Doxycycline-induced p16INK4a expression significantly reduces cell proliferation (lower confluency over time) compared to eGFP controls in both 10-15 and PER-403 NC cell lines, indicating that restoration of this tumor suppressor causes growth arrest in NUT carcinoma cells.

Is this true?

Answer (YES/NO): YES